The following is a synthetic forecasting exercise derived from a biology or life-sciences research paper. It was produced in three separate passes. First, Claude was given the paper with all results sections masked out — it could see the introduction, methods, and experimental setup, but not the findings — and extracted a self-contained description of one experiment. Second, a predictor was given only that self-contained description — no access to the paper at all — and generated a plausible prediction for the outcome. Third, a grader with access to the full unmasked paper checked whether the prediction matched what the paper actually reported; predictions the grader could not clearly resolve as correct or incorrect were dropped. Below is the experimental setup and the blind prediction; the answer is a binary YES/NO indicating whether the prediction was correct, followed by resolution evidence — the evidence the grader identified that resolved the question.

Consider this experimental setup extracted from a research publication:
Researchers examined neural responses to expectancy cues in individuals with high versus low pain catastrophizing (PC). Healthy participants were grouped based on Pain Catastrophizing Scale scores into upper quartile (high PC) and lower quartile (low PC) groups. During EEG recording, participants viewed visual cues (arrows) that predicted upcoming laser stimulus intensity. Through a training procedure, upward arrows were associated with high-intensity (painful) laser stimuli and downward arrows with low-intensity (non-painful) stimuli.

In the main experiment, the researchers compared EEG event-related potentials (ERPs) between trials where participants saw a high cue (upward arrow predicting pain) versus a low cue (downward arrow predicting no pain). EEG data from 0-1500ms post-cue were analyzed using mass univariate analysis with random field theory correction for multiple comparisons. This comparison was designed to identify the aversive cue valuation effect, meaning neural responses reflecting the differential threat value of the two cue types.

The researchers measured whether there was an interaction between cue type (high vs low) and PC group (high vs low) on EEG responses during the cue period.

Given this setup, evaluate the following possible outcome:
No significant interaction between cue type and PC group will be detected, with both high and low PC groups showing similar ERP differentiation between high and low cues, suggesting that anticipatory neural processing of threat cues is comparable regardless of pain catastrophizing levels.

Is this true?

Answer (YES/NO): NO